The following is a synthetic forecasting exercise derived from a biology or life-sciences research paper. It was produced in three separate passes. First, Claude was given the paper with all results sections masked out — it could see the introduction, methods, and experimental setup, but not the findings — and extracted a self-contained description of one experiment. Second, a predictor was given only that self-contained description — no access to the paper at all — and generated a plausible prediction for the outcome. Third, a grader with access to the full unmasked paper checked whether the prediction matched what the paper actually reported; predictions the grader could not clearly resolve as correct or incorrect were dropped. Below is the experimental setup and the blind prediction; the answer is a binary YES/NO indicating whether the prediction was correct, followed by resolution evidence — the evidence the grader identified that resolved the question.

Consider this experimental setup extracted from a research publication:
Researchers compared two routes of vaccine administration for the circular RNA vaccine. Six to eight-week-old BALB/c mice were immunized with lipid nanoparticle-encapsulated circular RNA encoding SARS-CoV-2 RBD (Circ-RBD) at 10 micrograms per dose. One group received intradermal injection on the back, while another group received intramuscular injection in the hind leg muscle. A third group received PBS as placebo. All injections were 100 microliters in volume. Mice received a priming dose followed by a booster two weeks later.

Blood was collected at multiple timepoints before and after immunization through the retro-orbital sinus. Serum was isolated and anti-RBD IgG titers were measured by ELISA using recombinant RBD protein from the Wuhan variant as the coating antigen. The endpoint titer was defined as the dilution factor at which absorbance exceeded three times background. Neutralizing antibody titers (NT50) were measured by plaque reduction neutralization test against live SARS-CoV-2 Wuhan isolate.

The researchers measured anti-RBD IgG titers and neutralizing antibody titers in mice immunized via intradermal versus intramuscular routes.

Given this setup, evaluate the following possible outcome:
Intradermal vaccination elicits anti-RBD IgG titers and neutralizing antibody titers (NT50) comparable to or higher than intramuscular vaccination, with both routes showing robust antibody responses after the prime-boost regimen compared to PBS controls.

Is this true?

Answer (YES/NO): YES